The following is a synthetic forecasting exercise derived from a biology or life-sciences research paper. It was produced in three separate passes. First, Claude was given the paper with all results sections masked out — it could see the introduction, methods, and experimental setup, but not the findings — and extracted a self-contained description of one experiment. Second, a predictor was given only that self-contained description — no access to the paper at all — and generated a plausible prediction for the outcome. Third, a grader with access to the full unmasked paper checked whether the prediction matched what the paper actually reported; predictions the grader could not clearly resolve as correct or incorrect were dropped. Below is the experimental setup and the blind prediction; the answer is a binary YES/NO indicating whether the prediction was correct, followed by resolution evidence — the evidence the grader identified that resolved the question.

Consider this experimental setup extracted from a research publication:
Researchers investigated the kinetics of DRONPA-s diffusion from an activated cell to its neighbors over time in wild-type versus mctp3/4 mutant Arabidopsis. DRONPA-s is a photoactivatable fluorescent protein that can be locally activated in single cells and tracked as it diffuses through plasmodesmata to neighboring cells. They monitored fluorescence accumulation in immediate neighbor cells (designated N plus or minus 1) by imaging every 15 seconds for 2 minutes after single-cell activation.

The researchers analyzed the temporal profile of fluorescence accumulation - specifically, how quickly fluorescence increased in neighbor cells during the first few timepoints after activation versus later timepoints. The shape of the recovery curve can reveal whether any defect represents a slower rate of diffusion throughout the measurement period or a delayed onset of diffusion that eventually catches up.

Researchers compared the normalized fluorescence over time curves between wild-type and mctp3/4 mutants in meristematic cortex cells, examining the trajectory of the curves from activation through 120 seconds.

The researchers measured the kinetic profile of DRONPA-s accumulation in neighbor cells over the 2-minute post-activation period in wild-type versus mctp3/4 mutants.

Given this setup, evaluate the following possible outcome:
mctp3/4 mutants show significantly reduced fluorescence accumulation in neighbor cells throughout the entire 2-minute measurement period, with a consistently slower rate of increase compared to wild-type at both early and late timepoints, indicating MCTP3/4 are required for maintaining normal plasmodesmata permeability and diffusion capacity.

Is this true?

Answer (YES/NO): NO